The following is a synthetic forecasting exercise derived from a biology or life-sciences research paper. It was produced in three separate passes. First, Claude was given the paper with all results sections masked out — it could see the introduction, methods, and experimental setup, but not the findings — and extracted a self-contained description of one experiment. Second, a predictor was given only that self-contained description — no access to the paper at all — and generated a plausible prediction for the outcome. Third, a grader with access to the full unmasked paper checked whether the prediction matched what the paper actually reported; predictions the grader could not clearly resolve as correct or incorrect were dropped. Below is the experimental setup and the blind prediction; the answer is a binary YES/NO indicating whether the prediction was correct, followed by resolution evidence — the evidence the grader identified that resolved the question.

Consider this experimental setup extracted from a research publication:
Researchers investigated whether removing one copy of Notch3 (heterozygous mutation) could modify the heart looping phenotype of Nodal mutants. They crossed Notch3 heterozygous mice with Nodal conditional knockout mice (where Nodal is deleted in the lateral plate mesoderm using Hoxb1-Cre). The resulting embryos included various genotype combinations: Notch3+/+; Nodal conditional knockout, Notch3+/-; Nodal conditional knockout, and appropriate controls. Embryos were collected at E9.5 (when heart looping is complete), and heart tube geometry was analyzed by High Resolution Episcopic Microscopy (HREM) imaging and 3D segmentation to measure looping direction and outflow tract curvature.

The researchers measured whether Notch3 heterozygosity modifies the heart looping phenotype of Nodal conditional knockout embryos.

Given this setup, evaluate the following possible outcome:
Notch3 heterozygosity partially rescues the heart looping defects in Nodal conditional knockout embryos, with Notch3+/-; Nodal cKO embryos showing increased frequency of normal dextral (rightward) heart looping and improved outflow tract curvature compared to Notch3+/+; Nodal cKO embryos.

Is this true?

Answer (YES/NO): NO